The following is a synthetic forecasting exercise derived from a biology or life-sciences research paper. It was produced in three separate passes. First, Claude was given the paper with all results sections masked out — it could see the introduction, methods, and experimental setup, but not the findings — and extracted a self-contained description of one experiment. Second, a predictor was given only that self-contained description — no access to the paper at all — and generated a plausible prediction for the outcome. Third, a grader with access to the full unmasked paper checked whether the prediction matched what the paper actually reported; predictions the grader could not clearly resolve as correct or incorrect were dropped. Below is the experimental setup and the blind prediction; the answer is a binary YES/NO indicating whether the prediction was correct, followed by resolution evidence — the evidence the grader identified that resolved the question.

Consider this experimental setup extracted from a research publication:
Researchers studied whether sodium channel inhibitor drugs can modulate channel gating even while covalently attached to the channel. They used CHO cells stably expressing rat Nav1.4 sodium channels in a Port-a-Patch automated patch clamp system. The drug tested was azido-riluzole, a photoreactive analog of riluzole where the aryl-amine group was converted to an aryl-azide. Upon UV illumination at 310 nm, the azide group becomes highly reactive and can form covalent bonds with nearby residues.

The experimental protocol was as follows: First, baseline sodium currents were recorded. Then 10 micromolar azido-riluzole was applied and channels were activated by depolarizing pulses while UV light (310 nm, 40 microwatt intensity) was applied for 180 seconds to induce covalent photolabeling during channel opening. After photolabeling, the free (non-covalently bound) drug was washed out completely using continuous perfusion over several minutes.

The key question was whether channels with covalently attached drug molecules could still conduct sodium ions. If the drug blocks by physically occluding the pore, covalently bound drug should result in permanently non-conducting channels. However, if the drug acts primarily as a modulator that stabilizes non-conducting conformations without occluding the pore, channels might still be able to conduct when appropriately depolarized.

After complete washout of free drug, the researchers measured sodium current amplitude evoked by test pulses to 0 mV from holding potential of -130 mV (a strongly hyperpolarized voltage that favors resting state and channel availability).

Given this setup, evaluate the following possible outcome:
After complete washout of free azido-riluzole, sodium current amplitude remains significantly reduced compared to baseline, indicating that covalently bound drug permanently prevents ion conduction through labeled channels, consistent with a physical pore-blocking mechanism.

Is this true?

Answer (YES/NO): NO